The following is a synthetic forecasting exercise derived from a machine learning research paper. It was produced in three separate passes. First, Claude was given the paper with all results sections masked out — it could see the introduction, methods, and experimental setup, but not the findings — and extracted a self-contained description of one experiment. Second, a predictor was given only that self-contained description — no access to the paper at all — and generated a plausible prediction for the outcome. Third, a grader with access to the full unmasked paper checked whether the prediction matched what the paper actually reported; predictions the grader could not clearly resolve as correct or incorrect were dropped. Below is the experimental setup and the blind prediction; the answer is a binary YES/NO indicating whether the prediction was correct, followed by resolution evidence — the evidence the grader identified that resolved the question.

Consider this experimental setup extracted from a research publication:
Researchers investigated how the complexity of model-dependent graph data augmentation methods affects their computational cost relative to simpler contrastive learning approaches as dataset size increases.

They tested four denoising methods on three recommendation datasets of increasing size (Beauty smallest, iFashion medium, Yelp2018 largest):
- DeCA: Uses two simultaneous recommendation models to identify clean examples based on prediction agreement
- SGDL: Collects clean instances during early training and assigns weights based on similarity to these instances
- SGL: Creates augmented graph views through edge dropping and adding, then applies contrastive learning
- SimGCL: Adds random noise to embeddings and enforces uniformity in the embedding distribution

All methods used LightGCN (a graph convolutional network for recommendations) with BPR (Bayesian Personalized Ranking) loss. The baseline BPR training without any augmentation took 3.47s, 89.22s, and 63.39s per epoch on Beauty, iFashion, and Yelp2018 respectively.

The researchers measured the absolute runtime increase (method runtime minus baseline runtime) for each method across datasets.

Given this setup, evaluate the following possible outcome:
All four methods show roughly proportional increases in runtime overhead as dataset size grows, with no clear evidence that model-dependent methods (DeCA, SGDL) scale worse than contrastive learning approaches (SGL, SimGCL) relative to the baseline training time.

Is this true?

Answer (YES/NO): NO